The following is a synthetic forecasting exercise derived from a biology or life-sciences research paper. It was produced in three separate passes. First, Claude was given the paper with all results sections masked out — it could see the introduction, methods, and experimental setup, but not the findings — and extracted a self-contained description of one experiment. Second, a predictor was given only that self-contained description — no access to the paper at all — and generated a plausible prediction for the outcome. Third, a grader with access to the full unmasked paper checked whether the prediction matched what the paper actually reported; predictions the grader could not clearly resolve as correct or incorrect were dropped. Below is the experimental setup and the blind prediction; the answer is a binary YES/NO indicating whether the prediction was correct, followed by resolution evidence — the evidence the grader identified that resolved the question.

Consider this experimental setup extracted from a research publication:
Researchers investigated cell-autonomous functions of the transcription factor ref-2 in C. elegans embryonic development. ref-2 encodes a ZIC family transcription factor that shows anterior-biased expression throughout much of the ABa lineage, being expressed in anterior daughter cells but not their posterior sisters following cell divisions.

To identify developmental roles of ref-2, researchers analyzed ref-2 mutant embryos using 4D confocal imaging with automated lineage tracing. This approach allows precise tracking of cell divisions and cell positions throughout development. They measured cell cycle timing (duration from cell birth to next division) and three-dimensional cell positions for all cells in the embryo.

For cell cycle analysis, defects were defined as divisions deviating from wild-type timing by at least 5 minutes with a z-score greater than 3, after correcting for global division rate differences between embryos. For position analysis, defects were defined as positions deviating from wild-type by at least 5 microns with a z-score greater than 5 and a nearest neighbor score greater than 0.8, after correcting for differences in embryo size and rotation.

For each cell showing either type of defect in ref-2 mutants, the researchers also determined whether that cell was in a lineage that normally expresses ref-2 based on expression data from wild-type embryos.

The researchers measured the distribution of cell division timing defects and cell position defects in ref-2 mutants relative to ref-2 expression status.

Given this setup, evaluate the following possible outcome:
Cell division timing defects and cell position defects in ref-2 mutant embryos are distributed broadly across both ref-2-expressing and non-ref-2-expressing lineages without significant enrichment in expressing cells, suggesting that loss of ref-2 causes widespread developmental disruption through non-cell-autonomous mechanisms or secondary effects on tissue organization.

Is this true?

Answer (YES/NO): NO